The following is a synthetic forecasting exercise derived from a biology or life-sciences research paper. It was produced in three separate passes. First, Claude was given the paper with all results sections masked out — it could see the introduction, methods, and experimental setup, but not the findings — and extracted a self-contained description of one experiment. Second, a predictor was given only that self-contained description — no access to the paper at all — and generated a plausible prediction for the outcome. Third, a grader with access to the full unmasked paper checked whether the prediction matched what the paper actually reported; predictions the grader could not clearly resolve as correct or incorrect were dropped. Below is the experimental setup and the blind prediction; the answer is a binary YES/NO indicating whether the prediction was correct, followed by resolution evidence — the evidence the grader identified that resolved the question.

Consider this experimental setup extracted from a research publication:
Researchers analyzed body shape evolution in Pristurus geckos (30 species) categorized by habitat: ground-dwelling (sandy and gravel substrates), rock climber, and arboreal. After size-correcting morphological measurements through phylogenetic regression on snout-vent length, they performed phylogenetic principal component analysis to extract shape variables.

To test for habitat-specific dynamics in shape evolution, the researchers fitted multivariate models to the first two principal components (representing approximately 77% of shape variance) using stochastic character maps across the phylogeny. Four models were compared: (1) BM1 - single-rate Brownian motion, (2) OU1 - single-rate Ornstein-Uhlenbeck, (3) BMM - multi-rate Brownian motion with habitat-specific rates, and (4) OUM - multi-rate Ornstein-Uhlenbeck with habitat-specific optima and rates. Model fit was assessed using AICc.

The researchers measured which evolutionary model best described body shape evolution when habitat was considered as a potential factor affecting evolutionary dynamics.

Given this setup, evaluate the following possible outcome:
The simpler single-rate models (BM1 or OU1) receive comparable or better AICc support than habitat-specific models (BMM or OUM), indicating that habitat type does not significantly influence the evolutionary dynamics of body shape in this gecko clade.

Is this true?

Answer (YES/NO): YES